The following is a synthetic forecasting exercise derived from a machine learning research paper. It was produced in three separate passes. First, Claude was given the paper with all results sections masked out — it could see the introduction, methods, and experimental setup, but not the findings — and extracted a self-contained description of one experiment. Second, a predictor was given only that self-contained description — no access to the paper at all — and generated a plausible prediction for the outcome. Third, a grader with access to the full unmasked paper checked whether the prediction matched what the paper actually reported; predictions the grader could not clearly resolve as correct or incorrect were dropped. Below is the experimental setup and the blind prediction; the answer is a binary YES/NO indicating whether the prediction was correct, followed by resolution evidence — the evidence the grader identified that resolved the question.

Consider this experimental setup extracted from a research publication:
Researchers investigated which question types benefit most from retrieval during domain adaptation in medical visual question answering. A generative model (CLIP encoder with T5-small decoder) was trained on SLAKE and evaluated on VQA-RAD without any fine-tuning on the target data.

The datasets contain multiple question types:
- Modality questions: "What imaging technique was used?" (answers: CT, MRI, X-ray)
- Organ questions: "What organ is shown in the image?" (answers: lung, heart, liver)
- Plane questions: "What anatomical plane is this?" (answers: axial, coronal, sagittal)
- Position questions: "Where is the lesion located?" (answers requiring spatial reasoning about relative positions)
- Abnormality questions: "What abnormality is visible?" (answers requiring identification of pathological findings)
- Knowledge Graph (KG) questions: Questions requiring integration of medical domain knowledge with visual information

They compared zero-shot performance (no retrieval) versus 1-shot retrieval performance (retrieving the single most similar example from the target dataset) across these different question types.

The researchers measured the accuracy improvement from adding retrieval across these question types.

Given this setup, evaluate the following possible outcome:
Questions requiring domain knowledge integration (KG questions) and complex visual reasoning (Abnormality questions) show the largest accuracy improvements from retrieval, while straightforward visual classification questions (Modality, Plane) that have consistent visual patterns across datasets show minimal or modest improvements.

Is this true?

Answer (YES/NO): NO